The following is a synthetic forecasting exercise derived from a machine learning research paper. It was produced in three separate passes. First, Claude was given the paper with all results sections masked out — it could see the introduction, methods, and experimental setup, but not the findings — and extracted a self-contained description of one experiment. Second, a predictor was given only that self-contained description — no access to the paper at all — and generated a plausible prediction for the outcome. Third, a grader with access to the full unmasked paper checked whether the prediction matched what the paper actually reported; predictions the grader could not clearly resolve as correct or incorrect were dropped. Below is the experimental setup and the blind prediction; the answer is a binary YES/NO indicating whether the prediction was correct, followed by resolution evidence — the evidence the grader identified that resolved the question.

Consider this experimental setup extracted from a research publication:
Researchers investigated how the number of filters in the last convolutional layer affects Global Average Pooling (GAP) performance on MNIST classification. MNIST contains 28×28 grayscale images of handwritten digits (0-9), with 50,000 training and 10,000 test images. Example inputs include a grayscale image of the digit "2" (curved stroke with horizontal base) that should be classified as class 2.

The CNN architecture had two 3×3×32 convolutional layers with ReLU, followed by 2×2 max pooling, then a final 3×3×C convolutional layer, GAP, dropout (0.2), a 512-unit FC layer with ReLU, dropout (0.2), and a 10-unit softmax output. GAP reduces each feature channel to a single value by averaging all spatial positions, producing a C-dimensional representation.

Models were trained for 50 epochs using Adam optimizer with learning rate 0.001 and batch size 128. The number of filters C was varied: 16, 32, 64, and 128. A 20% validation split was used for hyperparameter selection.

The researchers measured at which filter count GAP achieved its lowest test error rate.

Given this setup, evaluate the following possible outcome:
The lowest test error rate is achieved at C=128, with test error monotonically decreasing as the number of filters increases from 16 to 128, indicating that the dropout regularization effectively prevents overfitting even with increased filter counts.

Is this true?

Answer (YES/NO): YES